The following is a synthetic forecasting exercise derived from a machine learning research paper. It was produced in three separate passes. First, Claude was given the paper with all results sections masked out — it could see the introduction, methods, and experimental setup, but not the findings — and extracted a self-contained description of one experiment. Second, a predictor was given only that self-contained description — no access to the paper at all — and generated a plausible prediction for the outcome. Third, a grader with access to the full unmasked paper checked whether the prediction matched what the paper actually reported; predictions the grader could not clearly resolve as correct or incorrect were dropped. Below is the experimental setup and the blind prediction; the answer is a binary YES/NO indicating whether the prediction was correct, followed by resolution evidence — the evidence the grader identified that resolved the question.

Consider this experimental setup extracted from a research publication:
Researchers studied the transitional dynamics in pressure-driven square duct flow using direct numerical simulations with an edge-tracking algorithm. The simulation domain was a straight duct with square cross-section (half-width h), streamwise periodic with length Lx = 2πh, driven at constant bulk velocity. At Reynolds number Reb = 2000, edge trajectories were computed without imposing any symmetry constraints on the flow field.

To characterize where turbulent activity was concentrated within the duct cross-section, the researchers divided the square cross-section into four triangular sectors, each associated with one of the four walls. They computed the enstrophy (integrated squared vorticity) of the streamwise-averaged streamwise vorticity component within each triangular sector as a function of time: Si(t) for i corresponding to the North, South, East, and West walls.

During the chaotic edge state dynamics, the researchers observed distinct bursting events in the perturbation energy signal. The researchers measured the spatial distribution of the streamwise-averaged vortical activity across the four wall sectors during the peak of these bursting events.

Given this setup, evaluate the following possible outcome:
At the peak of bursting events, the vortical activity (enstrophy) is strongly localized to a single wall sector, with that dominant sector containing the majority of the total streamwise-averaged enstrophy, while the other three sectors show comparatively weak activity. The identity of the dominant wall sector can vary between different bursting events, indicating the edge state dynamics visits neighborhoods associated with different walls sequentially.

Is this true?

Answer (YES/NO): YES